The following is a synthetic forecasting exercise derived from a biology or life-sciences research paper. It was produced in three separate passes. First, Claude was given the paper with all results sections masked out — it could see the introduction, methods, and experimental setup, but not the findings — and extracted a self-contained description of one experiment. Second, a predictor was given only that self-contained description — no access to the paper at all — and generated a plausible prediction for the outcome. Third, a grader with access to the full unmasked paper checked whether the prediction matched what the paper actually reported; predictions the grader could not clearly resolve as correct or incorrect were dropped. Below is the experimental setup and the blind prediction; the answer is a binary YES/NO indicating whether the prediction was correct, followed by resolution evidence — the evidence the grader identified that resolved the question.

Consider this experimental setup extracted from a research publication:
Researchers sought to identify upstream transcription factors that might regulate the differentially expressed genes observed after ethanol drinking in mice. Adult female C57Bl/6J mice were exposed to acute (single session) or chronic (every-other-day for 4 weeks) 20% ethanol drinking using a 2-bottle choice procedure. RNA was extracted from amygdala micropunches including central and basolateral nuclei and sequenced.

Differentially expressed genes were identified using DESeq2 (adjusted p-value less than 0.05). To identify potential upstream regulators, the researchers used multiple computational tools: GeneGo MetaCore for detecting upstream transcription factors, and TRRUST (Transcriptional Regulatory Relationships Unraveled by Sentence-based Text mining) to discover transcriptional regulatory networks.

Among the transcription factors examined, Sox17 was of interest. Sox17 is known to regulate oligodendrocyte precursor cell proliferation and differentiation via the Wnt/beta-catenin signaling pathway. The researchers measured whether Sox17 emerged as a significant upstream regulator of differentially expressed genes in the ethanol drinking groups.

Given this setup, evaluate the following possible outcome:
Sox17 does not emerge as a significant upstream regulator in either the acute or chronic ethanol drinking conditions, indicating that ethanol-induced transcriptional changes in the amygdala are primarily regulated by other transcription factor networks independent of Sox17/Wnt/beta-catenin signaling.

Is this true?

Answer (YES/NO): NO